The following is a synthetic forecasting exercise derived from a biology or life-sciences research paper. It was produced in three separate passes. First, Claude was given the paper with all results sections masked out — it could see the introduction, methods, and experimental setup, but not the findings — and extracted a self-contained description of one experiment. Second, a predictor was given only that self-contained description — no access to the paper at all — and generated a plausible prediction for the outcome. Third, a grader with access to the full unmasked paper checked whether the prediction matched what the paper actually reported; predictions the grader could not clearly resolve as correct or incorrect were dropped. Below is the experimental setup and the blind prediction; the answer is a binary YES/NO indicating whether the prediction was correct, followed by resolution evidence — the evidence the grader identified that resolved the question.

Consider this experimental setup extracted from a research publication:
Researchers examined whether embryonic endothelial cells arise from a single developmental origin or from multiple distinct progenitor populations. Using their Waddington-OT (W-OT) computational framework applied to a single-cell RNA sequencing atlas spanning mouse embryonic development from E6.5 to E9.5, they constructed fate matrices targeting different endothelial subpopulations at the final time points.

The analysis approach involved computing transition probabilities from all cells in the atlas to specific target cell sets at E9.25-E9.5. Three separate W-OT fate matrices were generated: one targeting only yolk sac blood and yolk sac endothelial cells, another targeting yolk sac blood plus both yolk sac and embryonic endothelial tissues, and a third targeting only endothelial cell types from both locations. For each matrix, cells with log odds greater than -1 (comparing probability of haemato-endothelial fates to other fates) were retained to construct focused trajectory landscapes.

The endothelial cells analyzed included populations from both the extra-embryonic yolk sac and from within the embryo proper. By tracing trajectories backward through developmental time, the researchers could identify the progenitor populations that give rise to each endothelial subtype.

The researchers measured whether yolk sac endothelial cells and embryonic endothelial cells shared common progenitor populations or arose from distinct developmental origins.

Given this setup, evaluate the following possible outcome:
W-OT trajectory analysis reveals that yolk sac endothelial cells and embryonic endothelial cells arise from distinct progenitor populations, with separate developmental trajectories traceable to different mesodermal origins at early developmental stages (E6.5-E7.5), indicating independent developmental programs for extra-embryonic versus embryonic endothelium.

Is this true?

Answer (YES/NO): YES